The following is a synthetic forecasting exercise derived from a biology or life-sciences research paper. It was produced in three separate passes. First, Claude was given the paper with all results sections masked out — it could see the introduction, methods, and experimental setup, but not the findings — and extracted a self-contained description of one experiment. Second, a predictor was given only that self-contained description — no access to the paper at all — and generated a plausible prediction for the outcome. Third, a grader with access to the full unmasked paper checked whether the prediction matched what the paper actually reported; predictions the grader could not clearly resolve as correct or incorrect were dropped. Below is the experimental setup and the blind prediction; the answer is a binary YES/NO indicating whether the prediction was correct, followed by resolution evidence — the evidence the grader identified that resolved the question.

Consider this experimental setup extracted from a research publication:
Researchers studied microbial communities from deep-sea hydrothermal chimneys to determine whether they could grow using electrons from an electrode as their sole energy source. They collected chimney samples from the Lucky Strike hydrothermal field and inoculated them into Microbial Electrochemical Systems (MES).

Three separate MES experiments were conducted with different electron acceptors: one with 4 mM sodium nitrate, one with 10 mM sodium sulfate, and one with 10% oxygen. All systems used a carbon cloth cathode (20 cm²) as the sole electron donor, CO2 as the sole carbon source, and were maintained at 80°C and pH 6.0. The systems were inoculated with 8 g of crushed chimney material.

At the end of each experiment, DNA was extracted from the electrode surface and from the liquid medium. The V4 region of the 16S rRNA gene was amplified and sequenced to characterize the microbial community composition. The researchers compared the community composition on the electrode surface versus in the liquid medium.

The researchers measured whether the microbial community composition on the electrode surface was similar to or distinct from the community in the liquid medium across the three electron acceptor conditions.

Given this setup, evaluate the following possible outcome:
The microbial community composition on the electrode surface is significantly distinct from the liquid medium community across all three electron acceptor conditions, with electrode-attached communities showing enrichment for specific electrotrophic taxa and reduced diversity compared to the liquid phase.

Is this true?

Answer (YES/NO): NO